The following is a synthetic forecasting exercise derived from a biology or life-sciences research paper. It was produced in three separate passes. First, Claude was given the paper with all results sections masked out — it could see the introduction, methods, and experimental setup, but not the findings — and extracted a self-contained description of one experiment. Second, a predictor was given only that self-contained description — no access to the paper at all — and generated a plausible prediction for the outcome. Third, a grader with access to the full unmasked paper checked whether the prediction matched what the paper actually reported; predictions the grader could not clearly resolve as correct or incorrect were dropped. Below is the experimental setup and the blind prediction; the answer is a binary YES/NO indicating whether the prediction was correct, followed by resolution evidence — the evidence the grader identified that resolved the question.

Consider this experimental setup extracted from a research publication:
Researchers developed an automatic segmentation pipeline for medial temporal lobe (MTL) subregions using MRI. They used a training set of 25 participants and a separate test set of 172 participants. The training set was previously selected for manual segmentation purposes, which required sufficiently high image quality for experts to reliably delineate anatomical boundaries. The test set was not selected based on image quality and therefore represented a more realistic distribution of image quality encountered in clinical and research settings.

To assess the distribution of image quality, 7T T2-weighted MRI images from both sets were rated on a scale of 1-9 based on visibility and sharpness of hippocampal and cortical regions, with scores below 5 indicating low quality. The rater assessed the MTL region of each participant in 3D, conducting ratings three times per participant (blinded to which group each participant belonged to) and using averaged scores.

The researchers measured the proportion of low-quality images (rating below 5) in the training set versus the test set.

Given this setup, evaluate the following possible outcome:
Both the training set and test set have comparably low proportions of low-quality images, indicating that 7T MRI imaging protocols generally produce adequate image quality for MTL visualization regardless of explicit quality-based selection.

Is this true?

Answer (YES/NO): NO